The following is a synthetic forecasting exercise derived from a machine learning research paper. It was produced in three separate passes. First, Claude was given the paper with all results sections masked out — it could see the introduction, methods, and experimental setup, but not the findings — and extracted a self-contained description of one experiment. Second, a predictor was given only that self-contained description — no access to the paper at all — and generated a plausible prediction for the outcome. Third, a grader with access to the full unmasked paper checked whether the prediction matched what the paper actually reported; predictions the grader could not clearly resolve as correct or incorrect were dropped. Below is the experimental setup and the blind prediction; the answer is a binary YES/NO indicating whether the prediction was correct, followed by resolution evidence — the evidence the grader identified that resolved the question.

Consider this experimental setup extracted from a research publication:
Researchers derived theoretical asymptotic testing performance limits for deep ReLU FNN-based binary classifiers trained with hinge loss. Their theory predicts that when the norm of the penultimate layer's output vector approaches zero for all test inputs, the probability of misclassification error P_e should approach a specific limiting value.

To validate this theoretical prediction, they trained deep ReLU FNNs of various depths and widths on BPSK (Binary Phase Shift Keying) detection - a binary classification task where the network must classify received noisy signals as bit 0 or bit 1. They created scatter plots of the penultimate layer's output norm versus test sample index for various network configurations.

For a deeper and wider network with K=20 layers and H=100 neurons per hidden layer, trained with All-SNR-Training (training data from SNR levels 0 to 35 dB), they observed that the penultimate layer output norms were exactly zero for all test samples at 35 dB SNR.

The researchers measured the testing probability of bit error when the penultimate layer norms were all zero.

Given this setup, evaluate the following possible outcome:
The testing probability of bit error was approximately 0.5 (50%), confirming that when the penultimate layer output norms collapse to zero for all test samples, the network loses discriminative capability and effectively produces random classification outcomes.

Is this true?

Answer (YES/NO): NO